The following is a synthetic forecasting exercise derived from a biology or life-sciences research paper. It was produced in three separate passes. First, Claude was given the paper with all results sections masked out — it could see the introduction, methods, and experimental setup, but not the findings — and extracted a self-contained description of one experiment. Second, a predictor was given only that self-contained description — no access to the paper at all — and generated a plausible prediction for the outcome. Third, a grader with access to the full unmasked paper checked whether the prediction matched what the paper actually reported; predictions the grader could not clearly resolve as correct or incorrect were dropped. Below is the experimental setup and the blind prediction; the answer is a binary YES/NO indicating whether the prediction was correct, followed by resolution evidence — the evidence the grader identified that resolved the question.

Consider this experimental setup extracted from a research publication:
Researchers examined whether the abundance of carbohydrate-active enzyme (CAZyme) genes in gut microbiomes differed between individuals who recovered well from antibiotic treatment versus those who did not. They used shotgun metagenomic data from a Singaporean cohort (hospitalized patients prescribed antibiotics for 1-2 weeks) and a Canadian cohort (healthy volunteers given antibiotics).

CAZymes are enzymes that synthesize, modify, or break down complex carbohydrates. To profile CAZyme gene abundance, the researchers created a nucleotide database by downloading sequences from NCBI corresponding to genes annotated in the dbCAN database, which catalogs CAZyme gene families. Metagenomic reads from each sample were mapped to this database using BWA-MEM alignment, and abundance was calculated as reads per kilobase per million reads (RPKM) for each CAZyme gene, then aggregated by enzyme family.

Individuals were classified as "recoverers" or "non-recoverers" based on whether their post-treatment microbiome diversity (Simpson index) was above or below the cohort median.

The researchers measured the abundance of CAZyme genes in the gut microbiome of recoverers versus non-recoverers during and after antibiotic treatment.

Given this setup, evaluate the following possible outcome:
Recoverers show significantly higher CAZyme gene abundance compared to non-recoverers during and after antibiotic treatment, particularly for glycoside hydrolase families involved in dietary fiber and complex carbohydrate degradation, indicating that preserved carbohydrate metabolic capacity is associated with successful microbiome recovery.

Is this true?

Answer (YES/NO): NO